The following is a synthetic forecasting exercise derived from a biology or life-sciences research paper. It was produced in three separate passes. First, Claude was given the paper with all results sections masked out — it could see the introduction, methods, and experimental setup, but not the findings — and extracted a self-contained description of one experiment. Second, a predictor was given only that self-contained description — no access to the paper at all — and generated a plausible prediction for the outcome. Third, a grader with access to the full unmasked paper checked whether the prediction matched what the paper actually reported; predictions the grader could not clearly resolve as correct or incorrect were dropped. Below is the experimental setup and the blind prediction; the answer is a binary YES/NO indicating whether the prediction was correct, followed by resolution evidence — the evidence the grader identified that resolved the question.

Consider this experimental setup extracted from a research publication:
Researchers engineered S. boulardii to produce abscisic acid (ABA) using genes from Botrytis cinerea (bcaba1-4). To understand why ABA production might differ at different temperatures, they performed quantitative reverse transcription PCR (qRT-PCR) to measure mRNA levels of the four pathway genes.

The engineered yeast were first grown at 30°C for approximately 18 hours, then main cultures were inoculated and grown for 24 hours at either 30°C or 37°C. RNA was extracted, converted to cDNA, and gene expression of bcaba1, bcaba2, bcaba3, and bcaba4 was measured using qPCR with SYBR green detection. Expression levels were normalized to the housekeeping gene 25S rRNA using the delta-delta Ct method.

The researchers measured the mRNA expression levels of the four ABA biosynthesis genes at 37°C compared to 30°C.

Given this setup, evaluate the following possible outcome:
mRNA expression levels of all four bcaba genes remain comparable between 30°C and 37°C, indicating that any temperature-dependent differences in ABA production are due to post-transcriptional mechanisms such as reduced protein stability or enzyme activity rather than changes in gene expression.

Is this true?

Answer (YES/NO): NO